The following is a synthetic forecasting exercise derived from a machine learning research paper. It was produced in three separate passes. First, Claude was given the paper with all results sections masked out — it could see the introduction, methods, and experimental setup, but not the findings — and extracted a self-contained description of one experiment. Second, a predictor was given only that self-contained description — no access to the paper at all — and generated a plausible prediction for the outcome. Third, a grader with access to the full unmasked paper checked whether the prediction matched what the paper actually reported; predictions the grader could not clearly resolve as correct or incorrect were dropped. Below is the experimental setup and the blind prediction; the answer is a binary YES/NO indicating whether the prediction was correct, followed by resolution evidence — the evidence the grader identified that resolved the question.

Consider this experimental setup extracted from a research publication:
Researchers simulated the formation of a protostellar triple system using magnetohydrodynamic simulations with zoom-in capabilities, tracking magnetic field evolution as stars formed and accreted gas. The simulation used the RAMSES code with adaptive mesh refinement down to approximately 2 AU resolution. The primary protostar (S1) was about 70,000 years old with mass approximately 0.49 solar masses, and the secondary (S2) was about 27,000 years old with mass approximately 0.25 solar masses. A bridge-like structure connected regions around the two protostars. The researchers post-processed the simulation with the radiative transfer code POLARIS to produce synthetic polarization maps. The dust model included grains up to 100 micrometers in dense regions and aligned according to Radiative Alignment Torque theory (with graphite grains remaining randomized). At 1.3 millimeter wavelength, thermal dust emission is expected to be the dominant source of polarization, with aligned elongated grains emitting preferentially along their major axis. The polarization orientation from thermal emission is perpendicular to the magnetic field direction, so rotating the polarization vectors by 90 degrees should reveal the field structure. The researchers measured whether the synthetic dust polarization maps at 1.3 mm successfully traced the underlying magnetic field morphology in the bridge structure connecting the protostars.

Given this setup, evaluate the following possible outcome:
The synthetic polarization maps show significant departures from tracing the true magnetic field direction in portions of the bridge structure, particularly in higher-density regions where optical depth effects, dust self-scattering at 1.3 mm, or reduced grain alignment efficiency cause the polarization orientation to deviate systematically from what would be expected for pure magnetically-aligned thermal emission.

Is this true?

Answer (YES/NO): NO